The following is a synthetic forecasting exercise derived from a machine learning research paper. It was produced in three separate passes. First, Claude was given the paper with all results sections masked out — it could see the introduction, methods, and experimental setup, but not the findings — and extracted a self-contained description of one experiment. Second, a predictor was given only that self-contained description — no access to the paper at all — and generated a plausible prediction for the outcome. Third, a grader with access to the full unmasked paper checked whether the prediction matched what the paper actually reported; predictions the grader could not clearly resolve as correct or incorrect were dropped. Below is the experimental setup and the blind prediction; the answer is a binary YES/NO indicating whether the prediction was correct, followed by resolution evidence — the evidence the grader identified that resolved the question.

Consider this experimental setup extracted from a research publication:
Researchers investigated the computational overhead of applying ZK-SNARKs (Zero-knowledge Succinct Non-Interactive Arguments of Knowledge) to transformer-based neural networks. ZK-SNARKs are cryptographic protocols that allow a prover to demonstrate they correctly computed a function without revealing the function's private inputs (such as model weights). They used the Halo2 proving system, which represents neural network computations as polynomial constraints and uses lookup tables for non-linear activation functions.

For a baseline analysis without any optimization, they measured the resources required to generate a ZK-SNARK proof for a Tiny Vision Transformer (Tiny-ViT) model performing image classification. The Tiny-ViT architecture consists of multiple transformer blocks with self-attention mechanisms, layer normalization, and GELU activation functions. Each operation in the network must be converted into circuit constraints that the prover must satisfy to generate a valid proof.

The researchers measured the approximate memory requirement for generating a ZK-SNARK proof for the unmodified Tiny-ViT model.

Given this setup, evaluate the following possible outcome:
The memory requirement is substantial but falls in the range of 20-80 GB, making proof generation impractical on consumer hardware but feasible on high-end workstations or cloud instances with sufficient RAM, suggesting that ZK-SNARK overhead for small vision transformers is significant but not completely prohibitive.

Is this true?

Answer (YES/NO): NO